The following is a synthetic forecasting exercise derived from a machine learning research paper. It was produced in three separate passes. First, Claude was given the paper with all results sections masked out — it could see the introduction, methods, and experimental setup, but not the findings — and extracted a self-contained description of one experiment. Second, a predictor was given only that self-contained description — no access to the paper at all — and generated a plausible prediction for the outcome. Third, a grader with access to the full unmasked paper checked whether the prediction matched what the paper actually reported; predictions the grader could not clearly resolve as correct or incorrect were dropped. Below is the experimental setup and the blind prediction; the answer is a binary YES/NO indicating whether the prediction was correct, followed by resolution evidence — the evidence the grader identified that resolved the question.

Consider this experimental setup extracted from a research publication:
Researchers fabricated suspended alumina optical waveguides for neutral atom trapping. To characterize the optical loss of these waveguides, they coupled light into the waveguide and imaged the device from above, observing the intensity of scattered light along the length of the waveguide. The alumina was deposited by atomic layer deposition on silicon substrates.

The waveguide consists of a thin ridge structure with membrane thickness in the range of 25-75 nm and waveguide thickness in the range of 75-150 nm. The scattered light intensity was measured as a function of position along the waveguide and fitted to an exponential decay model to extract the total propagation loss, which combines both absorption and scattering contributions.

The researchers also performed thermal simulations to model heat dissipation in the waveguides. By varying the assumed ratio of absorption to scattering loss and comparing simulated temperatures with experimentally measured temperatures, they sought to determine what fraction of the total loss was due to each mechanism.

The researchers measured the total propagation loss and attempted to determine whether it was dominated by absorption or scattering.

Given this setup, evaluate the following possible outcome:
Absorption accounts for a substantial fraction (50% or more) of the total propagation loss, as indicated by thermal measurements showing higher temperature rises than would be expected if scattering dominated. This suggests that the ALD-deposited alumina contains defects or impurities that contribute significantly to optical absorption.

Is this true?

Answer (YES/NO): YES